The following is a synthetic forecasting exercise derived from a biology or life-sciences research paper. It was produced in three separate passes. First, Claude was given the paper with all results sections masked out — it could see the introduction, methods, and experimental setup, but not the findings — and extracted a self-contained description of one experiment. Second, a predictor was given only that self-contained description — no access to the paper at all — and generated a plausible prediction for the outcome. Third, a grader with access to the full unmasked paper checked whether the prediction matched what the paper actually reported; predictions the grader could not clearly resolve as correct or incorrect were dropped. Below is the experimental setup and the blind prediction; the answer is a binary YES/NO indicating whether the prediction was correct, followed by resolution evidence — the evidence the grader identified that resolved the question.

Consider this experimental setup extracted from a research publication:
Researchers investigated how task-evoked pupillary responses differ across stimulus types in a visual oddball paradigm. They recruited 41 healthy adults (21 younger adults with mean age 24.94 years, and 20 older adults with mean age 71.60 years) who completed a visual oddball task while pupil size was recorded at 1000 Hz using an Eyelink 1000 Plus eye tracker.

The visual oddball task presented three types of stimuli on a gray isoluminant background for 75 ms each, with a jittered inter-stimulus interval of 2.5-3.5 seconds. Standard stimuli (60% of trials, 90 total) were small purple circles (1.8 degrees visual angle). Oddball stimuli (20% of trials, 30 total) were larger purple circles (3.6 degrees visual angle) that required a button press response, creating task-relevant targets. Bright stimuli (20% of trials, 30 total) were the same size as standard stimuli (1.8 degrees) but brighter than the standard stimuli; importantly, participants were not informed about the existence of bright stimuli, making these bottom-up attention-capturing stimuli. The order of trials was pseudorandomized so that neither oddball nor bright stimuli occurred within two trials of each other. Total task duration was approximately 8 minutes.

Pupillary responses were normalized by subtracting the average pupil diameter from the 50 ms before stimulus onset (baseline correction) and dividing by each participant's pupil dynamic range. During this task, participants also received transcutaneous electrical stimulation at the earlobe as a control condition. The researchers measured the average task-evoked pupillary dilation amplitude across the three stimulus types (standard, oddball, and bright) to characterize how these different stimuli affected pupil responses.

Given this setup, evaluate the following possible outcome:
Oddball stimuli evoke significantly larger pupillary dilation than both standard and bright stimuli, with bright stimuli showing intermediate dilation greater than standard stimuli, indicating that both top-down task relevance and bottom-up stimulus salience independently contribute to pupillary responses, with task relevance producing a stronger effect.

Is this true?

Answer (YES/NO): NO